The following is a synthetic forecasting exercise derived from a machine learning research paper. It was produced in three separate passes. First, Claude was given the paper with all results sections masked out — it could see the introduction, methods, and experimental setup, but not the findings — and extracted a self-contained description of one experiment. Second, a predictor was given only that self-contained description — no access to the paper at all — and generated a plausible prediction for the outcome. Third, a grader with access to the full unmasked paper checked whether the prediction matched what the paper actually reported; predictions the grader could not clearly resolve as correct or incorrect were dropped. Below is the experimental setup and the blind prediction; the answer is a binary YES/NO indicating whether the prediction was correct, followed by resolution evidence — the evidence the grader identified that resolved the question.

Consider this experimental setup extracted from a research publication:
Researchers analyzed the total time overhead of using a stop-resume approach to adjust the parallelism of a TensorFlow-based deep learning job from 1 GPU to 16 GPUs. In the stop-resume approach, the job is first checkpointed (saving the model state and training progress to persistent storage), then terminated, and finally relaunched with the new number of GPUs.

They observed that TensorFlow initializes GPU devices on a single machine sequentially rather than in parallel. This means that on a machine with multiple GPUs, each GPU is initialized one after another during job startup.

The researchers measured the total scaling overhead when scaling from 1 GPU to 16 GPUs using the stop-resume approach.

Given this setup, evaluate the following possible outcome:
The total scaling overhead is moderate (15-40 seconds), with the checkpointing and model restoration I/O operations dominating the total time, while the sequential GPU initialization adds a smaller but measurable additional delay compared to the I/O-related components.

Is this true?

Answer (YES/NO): NO